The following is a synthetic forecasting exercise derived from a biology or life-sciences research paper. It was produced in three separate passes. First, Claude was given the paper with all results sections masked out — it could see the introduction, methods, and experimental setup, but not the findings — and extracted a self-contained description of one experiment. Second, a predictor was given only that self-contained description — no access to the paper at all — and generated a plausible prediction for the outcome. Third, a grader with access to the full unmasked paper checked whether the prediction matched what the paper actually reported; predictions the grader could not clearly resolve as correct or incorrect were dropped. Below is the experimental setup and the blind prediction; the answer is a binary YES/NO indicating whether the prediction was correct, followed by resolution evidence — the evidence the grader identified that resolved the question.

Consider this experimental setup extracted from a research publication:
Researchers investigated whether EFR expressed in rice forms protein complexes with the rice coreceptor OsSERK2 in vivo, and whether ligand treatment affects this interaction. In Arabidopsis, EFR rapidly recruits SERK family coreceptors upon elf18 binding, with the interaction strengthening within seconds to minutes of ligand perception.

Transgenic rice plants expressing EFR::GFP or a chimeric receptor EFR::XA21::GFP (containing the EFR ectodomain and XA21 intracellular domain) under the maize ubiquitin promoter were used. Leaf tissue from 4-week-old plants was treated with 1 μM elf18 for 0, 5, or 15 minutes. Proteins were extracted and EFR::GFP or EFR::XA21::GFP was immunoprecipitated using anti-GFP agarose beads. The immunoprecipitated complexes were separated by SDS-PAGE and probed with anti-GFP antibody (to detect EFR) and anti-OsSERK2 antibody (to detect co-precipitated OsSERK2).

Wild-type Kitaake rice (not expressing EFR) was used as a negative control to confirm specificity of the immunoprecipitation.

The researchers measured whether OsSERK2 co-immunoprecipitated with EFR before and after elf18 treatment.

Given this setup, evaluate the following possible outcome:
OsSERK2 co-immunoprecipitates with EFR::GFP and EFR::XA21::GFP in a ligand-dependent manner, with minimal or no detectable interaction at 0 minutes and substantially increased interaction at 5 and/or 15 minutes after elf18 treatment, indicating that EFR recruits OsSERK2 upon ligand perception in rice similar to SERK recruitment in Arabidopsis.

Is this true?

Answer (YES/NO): NO